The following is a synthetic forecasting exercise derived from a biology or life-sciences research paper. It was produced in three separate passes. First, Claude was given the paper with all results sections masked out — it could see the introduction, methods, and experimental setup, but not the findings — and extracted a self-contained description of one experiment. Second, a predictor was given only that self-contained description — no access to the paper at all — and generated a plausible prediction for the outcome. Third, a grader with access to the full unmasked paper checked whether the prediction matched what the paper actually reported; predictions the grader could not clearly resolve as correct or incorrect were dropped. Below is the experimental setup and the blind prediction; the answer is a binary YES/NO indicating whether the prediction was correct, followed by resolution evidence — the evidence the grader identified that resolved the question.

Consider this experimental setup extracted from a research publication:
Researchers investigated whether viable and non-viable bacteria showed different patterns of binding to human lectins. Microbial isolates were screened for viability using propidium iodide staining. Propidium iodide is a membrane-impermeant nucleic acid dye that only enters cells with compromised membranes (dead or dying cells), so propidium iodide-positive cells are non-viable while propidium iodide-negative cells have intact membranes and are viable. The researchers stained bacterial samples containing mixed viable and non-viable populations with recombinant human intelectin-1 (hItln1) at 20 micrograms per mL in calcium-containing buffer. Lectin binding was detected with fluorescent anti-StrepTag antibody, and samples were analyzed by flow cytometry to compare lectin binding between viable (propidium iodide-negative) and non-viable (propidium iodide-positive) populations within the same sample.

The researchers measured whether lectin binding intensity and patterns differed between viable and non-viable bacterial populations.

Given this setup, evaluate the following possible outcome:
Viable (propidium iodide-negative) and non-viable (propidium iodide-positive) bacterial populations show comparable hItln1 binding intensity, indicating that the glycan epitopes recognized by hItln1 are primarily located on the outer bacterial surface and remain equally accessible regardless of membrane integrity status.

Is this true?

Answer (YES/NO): NO